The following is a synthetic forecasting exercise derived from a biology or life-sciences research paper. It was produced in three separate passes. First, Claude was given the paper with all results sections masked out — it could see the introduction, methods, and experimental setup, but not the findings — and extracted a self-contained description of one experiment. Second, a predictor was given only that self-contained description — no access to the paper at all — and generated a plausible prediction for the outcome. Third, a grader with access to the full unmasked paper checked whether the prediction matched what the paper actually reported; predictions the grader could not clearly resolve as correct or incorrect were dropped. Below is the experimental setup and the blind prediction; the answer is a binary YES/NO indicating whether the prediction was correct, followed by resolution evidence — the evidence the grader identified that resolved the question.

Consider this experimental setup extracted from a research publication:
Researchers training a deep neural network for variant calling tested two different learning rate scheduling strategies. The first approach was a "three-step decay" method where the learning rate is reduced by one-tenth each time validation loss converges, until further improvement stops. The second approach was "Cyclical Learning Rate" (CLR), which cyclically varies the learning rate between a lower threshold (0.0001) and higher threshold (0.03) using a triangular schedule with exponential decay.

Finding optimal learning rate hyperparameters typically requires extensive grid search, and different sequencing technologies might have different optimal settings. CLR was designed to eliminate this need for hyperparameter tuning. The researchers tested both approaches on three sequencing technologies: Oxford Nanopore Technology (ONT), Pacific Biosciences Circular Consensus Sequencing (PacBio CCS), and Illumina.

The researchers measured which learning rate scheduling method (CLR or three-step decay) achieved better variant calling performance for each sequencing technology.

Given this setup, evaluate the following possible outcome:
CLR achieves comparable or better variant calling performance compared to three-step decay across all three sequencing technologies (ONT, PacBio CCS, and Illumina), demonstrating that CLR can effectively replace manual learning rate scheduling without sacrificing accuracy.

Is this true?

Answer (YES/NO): NO